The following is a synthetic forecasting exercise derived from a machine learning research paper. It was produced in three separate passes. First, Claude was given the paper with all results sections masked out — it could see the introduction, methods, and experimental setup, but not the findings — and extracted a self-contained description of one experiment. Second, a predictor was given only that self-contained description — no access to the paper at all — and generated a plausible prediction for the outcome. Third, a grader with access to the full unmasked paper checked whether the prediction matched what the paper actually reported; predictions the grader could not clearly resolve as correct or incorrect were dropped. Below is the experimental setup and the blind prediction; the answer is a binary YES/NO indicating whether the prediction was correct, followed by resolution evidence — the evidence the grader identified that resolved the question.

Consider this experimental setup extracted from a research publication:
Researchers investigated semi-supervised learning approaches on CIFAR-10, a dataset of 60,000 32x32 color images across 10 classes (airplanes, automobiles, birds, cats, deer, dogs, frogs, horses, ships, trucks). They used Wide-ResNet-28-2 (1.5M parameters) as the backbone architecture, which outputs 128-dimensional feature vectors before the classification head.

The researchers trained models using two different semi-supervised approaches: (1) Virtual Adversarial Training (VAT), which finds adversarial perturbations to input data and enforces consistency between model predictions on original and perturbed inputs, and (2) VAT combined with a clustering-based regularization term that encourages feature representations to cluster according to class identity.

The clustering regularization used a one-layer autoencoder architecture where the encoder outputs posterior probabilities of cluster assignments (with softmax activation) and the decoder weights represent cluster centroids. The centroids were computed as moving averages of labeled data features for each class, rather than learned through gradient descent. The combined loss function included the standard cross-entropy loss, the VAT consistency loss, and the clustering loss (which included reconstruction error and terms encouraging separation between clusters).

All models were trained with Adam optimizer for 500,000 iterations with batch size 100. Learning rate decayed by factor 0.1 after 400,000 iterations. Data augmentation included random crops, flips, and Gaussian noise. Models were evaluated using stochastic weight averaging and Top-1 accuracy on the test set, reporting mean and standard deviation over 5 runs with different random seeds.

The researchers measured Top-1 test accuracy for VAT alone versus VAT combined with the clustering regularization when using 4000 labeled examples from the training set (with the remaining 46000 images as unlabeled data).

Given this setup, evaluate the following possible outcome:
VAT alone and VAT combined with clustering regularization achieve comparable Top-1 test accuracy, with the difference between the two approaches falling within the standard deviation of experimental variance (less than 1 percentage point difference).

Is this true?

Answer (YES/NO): YES